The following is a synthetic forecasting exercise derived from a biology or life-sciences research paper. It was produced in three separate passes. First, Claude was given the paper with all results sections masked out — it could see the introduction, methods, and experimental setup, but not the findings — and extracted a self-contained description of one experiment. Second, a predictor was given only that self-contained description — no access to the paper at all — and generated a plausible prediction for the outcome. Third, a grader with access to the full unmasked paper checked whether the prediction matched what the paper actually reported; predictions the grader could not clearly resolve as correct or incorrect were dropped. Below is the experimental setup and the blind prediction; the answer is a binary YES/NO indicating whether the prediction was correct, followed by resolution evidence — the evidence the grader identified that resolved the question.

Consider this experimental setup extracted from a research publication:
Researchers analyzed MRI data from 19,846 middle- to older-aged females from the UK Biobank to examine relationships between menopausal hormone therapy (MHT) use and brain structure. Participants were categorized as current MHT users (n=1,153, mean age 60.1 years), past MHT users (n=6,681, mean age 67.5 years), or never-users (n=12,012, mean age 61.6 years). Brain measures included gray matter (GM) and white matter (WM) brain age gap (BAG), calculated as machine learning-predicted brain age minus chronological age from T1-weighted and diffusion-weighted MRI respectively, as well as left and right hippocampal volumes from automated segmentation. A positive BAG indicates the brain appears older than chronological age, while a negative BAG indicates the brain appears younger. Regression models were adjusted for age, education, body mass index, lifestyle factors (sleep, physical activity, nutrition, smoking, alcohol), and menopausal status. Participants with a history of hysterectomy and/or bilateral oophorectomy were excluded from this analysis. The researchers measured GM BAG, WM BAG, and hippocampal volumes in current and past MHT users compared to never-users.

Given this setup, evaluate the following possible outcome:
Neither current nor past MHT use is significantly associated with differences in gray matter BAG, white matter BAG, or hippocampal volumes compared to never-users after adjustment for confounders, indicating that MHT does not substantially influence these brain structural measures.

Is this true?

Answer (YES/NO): NO